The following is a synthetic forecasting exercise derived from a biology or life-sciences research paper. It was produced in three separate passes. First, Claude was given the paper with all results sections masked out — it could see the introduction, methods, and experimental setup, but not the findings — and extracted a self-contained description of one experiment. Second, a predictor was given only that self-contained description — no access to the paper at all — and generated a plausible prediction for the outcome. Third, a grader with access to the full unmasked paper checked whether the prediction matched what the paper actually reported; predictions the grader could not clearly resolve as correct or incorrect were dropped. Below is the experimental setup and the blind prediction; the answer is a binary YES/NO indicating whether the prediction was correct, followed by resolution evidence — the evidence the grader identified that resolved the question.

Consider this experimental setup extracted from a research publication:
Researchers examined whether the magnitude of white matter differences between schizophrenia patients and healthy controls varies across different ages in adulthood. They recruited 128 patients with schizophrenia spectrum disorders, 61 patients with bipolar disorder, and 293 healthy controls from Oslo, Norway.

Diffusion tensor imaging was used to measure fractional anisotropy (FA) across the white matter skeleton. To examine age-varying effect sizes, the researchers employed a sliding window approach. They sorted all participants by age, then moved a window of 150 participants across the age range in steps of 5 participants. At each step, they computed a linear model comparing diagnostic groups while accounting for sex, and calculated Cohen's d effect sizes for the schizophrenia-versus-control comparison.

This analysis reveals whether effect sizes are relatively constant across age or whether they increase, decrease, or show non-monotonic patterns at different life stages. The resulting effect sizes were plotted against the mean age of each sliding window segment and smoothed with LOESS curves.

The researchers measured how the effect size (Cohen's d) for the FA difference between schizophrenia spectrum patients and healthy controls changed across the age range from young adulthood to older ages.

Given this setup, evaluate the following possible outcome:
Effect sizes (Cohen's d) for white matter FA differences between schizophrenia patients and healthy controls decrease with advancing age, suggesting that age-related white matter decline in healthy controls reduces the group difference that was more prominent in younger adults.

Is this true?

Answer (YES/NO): NO